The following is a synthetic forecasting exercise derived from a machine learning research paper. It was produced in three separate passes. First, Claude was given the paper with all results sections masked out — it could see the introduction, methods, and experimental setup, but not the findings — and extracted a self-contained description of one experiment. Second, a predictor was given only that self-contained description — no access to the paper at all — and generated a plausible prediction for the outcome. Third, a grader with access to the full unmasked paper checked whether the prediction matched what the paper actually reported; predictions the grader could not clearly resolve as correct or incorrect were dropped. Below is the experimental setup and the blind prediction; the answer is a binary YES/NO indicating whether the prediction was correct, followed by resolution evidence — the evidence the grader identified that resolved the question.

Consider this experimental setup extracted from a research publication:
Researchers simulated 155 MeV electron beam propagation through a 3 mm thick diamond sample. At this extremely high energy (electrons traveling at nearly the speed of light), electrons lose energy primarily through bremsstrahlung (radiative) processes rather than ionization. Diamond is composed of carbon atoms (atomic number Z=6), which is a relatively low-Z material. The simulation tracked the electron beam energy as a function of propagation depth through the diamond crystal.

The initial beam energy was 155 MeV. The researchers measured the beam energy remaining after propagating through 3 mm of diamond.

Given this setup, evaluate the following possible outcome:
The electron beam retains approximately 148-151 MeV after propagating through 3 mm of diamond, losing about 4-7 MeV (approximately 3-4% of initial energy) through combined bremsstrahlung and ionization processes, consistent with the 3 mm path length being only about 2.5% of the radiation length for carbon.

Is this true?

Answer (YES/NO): YES